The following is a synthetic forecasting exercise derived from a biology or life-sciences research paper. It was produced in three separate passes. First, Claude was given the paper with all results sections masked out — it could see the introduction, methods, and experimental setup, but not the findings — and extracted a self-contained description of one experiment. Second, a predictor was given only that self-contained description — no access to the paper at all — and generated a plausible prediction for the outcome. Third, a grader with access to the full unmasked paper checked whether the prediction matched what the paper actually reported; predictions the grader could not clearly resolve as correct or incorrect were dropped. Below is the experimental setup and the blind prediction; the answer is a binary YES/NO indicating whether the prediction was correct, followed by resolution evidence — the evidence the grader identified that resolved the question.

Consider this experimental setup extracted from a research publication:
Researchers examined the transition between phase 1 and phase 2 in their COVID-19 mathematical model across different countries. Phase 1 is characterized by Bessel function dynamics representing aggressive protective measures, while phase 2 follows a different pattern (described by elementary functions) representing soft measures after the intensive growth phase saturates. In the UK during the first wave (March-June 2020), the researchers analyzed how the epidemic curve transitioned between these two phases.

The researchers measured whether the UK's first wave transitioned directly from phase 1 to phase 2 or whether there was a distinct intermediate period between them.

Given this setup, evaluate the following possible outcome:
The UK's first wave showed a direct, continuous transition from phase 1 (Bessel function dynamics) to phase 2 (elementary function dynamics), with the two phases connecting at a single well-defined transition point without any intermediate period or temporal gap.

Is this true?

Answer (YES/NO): NO